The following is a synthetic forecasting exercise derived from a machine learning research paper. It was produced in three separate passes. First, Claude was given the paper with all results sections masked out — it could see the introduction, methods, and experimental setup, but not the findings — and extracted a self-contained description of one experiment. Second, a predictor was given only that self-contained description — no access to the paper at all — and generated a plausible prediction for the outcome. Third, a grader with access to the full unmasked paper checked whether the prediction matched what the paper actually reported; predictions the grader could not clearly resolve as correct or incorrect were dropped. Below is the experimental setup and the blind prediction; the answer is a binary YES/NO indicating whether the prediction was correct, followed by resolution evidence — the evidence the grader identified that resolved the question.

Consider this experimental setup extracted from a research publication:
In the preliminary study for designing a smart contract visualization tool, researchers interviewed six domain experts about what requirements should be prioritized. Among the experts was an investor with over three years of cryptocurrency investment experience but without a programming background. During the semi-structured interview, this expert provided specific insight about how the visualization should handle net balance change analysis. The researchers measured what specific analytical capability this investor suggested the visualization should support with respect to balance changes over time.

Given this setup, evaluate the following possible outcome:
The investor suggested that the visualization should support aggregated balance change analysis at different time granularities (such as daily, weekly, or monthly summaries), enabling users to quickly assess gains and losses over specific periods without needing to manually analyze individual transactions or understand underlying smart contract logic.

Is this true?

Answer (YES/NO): NO